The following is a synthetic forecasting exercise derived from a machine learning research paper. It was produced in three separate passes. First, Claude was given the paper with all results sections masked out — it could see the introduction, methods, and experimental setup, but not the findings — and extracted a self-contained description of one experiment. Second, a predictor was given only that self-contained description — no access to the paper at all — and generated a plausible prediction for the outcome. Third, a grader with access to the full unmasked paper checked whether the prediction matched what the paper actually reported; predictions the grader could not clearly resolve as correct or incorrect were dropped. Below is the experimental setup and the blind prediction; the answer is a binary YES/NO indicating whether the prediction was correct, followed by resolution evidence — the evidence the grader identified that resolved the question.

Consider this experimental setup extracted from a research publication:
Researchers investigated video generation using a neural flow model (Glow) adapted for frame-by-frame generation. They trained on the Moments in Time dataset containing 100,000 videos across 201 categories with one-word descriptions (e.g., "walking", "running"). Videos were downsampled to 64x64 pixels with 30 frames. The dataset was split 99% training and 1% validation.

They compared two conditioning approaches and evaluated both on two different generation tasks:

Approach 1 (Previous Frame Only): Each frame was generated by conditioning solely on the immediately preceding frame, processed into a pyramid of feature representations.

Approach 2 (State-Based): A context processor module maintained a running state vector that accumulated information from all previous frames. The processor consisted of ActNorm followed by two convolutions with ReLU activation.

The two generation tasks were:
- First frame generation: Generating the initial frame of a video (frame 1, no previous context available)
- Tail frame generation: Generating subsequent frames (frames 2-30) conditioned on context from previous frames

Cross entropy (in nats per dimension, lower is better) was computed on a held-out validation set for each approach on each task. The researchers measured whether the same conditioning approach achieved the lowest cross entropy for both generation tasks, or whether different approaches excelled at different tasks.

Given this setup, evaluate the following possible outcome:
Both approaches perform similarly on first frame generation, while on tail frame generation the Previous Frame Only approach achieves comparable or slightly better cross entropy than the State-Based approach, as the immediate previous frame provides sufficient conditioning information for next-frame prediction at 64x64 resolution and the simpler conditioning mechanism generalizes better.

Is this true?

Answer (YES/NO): NO